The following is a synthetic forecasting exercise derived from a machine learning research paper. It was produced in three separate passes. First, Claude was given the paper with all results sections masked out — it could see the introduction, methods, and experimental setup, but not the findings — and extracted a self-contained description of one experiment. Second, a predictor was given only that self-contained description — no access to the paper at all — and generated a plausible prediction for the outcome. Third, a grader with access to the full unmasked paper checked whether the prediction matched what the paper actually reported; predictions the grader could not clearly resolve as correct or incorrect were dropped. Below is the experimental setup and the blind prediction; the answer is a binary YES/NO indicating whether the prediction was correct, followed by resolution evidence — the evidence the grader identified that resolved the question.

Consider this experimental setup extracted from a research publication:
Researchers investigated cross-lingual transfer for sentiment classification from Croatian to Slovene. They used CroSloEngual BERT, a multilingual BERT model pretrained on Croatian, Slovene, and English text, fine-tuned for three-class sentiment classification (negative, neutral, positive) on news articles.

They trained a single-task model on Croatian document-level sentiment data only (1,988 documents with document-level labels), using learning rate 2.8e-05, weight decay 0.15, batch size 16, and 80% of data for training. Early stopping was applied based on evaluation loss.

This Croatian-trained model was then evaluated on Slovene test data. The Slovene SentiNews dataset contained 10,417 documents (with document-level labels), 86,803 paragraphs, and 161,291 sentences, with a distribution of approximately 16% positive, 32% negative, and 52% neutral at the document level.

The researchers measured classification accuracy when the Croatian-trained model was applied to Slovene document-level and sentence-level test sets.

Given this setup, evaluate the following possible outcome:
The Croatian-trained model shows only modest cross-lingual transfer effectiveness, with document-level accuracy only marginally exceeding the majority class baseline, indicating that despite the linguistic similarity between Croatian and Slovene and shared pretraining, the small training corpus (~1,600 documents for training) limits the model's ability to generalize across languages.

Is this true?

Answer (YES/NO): NO